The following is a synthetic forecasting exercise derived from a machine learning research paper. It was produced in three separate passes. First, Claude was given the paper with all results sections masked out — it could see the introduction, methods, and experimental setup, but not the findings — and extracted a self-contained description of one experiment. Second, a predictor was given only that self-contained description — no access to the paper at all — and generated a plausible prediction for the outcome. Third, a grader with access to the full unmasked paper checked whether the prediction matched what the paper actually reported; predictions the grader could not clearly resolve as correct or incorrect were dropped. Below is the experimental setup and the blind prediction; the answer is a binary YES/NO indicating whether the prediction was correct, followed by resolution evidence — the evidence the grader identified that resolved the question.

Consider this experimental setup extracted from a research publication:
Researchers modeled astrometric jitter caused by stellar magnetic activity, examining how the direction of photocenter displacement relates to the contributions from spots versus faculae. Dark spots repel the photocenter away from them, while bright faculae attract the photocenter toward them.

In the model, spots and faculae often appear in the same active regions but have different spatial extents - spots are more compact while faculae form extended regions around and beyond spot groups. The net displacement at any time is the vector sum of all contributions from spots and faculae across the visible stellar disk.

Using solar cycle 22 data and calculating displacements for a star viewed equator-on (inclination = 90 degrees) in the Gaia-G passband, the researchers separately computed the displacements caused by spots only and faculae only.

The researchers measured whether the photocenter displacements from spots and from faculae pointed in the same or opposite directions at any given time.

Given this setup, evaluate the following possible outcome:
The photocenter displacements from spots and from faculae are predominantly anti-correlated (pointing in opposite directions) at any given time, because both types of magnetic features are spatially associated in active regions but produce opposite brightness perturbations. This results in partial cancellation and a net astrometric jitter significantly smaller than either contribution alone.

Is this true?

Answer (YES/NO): NO